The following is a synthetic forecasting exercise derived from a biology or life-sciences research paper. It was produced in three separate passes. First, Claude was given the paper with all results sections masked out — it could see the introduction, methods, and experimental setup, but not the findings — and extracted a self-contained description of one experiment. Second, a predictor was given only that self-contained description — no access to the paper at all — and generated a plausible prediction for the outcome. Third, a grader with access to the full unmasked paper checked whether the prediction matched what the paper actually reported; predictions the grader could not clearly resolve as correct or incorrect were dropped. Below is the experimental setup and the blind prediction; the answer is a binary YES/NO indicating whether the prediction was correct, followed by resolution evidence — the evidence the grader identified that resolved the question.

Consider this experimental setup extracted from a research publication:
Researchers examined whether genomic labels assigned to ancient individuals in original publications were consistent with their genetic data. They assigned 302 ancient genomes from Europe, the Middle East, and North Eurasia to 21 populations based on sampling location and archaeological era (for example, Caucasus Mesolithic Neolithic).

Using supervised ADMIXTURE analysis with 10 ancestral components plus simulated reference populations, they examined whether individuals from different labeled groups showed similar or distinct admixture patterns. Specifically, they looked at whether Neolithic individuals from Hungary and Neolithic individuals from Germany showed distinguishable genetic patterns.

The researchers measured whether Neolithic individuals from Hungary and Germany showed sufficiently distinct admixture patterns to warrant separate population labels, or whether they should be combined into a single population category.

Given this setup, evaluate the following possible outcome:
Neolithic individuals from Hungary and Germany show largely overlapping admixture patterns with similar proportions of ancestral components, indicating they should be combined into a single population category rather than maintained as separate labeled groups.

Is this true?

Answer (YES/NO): YES